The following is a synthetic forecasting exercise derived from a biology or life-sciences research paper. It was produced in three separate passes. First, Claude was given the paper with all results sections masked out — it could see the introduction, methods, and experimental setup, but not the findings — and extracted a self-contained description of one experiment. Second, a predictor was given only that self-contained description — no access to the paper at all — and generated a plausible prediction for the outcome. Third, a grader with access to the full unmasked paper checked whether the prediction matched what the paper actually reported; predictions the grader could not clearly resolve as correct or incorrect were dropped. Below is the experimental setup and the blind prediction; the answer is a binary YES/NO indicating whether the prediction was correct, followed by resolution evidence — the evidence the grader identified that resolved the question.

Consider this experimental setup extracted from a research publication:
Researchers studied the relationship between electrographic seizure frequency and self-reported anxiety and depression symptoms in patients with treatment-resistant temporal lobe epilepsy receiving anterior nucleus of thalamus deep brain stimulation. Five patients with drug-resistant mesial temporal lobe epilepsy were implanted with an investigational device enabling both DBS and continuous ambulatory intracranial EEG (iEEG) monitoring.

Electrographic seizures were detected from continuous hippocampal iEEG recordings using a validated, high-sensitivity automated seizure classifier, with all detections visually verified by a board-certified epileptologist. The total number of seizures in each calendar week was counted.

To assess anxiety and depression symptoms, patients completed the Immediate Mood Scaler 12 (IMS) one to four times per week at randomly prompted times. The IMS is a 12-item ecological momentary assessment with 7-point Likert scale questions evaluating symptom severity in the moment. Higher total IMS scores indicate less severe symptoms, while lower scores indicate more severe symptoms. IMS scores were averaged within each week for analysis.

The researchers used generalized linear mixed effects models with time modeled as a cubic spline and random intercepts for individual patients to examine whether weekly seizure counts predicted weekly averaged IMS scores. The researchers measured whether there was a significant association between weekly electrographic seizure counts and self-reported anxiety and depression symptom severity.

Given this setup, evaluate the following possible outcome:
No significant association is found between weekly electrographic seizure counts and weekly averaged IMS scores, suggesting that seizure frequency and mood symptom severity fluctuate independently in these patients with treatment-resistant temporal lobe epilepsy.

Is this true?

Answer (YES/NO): YES